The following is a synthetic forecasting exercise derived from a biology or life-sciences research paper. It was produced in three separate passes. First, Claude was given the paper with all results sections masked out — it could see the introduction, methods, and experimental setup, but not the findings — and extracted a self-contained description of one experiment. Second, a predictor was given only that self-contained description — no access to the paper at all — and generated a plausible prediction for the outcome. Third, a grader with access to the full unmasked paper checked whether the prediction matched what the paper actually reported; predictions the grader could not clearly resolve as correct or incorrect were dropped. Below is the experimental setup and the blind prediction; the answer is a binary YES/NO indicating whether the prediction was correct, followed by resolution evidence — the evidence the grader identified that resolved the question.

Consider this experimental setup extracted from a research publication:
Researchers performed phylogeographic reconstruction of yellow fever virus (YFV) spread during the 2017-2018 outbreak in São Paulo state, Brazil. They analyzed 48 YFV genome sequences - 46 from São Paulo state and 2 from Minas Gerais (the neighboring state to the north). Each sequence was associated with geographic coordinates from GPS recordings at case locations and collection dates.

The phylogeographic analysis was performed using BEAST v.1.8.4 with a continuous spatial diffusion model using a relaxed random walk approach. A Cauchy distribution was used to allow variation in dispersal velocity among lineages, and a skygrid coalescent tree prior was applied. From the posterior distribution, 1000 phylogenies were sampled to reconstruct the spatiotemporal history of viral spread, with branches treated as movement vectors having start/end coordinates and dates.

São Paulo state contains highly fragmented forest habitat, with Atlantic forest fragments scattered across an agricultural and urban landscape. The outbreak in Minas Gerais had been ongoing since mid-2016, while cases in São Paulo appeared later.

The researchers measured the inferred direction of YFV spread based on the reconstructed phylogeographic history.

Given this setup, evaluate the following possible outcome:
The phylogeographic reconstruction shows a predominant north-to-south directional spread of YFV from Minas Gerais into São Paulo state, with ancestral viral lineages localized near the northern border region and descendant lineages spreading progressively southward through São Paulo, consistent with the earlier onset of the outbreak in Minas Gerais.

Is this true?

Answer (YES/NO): YES